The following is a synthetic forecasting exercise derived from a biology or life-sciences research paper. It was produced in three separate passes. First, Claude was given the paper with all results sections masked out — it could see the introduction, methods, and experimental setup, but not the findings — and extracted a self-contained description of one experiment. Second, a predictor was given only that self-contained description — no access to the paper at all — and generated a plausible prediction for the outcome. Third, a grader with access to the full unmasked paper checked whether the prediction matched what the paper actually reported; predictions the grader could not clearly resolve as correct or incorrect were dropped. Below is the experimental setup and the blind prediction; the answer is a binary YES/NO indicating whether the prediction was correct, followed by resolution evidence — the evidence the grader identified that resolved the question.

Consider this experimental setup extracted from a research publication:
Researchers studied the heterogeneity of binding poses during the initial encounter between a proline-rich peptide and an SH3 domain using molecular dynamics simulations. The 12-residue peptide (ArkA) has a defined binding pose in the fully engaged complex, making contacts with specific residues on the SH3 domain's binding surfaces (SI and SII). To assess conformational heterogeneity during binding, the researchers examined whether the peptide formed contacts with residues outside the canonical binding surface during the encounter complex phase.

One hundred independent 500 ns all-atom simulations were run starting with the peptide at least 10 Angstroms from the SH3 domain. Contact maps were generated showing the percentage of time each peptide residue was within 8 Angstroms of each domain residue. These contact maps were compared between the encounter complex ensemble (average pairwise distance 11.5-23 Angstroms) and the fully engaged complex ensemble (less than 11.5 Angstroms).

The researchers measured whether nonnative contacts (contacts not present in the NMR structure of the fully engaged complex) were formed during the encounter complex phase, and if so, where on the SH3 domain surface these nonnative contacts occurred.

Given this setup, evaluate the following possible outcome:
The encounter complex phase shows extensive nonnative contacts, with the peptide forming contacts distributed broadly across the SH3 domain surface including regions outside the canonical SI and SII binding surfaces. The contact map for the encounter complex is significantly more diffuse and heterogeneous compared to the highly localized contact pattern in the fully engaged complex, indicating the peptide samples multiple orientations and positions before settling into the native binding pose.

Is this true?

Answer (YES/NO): NO